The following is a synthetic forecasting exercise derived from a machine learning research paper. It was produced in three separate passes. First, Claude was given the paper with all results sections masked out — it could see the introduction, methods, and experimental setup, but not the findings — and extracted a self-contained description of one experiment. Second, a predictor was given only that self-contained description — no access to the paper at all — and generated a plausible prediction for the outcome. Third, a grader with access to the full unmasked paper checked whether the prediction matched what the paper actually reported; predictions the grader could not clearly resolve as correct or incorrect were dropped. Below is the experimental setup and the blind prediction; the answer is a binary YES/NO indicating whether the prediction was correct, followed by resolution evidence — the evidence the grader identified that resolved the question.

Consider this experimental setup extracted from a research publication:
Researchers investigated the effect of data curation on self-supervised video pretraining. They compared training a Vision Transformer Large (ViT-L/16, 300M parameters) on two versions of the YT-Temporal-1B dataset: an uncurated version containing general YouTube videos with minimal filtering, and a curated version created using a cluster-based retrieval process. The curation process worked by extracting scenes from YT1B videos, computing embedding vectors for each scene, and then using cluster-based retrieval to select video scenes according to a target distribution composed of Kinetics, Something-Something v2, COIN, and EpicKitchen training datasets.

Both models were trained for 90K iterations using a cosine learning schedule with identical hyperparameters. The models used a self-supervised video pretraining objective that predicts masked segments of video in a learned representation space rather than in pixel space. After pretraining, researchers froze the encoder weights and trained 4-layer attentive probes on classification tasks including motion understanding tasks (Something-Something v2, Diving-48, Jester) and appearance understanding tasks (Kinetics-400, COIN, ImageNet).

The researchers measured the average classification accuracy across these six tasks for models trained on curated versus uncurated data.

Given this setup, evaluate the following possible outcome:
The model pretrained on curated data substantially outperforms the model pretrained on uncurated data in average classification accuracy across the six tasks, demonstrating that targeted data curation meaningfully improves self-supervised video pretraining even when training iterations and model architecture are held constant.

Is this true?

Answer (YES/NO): YES